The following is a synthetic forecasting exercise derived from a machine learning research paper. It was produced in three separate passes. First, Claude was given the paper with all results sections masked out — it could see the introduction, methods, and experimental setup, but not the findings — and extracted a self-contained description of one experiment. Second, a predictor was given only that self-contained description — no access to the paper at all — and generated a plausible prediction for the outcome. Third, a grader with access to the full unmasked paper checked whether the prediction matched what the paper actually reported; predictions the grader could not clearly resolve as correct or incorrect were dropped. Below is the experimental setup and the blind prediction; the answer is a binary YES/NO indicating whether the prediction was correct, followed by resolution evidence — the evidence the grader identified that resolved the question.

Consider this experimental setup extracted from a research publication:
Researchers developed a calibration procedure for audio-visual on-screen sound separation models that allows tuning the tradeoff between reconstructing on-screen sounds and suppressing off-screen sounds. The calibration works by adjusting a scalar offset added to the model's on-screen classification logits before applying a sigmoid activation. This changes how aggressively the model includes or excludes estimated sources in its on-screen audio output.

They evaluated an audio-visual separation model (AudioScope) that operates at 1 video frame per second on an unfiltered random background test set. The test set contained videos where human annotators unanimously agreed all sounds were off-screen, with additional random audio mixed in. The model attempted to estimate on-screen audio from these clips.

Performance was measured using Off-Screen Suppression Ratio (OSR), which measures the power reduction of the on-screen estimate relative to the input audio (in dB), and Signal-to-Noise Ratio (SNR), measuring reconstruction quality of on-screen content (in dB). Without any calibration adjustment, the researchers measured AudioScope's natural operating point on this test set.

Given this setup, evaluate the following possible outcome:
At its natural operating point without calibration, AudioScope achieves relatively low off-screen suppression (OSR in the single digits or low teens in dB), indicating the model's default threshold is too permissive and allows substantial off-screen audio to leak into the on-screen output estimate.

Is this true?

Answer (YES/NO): NO